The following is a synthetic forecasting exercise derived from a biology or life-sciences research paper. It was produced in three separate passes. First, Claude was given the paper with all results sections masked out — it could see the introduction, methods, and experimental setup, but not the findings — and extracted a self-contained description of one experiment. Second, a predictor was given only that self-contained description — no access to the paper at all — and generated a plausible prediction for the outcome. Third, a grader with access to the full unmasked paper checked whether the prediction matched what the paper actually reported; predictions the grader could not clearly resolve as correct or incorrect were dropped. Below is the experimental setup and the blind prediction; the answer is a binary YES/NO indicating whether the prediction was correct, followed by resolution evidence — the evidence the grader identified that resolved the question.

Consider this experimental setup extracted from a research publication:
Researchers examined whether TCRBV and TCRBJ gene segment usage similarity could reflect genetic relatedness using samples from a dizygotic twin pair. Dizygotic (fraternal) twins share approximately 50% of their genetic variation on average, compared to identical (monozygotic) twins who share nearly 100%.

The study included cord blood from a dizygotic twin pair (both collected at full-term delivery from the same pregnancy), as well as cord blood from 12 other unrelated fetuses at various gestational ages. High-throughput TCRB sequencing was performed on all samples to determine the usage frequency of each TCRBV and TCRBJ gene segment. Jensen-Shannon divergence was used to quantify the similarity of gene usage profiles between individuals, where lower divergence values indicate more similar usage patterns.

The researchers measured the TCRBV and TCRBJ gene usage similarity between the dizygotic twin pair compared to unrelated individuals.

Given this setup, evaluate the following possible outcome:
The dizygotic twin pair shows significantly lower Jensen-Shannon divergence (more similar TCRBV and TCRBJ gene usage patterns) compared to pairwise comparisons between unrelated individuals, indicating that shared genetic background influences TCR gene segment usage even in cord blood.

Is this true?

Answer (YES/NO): YES